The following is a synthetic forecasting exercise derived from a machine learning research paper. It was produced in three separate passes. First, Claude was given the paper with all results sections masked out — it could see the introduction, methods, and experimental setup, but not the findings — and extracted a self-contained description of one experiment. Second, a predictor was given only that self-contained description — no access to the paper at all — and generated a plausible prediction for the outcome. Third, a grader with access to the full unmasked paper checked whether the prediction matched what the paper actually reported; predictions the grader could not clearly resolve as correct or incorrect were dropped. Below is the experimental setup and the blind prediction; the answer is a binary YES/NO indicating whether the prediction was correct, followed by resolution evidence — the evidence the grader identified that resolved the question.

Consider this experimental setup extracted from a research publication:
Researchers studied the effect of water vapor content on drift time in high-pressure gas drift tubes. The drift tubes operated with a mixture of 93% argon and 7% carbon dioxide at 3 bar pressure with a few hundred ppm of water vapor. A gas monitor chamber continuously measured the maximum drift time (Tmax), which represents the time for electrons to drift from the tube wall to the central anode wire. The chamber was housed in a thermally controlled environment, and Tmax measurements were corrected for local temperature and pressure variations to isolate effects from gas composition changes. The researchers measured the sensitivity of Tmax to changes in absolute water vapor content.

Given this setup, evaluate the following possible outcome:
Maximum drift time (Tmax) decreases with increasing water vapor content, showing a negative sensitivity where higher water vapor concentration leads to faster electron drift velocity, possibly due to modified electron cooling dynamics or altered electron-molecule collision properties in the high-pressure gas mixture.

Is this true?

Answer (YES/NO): NO